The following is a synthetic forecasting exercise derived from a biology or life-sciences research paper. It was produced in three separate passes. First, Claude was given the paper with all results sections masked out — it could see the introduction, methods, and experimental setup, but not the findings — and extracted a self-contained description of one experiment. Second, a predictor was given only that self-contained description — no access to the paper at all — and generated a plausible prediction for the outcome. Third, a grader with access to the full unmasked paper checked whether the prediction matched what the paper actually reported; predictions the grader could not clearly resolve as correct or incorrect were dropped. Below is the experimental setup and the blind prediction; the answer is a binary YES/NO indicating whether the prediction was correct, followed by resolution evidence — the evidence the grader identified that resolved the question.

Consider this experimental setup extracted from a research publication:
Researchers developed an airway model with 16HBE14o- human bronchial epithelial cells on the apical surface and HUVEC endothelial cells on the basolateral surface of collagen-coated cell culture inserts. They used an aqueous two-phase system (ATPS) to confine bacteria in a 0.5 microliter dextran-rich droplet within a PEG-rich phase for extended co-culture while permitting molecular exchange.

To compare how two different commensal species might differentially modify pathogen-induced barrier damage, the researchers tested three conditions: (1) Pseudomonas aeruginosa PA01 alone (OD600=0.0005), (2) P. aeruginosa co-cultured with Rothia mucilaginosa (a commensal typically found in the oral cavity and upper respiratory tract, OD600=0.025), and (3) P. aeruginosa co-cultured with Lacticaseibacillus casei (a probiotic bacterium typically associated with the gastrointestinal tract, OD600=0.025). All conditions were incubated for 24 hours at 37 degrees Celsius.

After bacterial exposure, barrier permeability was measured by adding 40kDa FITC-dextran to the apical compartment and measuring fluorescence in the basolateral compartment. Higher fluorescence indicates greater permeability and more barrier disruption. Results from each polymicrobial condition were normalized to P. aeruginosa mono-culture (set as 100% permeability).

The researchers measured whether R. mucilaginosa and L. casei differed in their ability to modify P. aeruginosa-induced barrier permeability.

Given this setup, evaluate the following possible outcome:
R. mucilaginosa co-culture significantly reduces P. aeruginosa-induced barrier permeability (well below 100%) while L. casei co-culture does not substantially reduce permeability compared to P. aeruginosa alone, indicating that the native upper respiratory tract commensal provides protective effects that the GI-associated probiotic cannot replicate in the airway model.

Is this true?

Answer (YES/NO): NO